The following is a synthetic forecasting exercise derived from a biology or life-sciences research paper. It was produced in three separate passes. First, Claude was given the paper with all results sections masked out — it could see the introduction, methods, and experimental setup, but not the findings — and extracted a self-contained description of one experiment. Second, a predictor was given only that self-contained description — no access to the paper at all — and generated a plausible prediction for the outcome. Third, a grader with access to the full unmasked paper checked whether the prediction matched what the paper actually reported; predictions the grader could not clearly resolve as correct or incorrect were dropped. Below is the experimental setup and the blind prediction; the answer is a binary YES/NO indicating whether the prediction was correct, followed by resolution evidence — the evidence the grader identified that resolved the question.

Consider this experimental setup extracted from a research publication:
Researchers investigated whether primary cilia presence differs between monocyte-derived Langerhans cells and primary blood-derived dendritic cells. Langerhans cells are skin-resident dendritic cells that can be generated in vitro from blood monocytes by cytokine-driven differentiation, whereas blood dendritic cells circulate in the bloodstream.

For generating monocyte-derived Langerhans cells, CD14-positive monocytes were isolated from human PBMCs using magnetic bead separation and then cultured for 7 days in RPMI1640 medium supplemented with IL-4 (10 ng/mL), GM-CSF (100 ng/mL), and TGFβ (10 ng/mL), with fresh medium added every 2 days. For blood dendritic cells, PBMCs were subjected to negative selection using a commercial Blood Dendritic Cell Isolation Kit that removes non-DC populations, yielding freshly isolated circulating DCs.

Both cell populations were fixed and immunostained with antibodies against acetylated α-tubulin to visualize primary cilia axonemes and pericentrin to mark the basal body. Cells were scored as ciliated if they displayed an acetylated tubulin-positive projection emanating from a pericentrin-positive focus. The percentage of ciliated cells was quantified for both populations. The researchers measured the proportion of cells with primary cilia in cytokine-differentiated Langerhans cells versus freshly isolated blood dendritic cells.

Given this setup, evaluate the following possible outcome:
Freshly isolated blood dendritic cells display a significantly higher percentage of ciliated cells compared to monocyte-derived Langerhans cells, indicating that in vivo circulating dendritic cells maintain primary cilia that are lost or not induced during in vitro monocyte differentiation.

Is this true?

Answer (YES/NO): NO